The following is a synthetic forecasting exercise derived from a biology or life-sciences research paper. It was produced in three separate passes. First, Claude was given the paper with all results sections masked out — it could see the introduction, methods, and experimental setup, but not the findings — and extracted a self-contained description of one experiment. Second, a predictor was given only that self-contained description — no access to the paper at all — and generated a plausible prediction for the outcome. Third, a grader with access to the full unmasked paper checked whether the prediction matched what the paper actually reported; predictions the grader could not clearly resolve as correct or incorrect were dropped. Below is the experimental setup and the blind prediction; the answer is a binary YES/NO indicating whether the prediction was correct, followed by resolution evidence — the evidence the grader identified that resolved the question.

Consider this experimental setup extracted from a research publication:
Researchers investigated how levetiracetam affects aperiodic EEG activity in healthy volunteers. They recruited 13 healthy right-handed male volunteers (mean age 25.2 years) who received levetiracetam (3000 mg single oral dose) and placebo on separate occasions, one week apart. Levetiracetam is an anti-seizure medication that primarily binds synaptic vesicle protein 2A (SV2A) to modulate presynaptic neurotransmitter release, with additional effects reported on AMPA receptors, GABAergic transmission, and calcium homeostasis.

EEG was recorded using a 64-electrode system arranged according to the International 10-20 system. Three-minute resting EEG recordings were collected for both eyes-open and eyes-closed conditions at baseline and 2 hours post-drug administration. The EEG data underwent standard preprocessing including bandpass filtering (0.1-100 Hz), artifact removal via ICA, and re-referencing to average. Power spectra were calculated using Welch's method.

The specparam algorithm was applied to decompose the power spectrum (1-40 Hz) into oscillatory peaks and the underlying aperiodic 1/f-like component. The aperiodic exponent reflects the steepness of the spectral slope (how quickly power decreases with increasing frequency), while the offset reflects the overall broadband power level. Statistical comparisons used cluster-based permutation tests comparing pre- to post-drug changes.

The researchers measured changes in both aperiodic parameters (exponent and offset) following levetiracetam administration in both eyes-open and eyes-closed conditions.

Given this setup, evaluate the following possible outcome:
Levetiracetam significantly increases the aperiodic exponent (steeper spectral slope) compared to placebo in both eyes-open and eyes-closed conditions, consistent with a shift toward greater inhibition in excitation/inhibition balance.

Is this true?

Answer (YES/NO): NO